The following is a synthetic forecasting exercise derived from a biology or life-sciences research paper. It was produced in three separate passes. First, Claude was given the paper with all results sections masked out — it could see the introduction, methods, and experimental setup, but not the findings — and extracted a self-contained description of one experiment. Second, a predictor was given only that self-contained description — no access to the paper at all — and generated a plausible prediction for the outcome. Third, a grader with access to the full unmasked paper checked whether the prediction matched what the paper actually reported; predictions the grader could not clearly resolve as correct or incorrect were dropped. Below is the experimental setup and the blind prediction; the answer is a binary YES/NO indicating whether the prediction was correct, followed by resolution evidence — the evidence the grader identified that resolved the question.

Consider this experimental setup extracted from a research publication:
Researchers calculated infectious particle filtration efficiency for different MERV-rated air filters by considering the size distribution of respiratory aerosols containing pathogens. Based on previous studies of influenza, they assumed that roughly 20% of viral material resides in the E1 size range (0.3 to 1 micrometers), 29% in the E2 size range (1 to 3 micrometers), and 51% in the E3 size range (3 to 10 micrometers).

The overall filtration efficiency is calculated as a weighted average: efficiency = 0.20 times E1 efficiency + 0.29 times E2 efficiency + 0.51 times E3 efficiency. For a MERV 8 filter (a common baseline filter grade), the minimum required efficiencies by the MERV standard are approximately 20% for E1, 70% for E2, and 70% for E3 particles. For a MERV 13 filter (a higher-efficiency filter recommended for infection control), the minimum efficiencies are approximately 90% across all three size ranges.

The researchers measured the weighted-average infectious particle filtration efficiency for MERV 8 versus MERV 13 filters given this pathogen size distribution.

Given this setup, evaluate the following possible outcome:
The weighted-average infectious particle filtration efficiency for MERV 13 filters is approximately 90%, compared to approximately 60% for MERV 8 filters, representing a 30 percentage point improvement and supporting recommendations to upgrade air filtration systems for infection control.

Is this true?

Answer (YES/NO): NO